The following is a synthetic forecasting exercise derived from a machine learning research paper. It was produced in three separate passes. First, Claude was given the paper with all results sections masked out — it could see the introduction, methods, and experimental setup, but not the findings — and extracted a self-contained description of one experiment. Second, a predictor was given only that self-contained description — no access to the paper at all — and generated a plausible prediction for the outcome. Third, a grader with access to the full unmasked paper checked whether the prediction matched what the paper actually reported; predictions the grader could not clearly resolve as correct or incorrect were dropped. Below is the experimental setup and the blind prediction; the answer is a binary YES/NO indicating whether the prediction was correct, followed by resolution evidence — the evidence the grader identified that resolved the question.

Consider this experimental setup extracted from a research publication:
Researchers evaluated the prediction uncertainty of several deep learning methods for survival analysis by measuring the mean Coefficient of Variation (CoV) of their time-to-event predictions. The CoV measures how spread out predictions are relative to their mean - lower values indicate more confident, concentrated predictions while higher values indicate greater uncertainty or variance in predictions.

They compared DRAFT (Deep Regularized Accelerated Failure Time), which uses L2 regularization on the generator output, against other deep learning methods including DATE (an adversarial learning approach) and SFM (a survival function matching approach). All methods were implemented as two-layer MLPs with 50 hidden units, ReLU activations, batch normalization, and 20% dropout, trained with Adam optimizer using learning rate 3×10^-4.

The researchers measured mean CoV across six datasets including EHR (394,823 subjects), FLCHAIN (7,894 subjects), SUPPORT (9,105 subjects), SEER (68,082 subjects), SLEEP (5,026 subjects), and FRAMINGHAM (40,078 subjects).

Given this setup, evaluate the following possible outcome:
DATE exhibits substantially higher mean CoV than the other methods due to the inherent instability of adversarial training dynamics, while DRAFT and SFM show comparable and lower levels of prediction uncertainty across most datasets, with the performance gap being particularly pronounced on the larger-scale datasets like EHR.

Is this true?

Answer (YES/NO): NO